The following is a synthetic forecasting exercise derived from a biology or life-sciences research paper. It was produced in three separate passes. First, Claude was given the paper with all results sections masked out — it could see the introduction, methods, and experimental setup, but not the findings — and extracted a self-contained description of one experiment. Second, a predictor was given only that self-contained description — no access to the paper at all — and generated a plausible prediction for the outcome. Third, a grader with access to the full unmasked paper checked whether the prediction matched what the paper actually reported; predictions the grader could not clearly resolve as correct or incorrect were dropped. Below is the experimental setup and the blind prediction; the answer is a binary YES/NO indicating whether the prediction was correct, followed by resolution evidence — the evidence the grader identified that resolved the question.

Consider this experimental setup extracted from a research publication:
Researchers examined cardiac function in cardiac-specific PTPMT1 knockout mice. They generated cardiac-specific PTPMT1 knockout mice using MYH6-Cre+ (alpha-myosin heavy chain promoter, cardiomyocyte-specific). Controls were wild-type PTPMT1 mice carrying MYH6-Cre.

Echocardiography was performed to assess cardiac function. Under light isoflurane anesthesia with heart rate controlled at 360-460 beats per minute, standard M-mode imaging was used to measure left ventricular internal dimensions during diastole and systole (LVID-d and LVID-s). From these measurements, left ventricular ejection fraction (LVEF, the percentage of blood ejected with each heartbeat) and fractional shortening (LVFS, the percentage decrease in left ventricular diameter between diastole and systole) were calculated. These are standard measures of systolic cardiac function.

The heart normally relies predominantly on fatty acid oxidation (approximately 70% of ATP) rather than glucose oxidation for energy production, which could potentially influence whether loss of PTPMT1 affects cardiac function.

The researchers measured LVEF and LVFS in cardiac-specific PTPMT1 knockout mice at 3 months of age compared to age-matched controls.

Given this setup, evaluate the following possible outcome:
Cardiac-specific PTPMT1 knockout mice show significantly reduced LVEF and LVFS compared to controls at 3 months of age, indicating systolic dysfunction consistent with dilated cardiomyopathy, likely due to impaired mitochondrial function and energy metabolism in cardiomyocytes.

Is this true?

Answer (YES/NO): NO